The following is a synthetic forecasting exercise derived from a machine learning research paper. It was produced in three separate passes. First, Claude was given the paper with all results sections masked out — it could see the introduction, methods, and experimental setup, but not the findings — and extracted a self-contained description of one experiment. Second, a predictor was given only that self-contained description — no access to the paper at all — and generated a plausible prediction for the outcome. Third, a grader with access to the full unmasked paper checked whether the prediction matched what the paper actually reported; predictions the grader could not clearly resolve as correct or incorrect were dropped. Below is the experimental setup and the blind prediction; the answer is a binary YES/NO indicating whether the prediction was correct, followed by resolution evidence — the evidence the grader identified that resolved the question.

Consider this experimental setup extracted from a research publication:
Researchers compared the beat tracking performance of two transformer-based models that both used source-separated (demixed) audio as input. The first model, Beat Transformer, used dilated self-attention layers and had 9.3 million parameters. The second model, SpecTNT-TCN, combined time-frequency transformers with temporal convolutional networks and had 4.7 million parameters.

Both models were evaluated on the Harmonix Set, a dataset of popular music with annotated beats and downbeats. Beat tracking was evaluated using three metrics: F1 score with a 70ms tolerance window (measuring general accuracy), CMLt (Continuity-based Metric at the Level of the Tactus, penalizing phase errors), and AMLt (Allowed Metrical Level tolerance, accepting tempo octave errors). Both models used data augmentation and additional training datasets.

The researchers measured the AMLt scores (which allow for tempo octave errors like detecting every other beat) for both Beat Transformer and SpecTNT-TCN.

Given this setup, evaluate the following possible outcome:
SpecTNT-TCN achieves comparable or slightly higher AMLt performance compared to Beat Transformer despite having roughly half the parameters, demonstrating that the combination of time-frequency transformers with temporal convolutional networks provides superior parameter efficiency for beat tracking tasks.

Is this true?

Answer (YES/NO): YES